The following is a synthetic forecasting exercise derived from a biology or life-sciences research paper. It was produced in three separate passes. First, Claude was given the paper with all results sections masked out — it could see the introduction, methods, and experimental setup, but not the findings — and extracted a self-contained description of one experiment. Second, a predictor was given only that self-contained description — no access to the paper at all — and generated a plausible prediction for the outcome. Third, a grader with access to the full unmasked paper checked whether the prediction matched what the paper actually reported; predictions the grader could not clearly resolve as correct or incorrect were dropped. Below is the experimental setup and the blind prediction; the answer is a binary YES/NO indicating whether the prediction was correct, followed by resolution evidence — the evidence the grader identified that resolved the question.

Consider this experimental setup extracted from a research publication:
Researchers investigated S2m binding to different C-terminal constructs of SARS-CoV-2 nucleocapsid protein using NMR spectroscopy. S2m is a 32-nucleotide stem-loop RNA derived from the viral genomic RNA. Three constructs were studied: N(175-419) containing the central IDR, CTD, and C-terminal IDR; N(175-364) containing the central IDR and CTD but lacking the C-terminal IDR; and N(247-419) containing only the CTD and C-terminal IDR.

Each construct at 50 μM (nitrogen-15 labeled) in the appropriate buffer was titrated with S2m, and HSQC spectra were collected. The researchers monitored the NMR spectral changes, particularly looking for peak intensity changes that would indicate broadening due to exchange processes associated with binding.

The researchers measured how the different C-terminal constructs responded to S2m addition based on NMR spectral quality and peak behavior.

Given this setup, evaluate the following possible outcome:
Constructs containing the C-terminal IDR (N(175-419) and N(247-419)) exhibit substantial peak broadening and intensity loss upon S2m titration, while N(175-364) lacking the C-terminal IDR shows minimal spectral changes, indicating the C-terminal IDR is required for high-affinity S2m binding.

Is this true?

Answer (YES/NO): NO